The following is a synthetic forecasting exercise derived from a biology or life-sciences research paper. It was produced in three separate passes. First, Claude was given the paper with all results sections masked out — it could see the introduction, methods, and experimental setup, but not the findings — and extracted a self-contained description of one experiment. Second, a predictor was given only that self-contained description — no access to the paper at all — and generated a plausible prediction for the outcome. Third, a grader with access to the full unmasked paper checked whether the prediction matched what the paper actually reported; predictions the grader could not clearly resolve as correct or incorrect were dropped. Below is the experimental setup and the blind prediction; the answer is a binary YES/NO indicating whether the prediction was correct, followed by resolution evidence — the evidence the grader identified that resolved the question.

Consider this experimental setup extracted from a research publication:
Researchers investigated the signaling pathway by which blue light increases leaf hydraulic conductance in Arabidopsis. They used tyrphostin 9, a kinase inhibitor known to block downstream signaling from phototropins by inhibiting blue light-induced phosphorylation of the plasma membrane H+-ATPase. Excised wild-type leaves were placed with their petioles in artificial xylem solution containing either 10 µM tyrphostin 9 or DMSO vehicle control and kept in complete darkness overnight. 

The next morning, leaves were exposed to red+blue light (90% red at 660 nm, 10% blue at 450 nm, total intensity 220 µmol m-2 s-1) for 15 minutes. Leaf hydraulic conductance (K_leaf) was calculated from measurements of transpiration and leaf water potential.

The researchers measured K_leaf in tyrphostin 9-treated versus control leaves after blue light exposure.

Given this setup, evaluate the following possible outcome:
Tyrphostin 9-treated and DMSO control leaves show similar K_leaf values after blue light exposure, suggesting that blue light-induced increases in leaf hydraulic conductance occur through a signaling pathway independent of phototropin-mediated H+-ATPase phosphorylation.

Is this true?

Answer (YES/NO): NO